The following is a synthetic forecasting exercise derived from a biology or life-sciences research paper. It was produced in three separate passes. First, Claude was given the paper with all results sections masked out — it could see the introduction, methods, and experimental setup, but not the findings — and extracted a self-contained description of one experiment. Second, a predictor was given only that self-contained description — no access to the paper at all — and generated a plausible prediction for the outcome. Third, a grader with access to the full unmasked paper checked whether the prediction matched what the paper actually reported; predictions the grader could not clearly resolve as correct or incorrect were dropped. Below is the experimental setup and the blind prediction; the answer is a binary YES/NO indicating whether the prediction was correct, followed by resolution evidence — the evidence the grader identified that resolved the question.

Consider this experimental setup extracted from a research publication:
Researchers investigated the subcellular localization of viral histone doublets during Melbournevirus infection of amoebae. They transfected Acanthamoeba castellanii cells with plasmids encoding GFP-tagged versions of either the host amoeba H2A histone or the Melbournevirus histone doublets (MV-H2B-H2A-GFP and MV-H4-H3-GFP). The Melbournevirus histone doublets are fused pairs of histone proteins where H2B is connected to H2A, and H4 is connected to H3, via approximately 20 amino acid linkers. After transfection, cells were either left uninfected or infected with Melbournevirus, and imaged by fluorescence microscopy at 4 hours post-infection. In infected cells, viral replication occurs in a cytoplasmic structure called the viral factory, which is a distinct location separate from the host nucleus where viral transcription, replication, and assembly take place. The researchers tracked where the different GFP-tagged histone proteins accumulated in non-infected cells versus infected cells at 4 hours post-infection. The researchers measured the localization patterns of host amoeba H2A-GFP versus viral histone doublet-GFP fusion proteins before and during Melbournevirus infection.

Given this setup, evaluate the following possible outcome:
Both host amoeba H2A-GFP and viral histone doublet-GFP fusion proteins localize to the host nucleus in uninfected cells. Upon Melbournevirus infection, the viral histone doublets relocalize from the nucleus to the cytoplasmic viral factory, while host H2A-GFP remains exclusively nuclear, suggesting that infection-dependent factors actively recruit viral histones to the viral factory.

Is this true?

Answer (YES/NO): NO